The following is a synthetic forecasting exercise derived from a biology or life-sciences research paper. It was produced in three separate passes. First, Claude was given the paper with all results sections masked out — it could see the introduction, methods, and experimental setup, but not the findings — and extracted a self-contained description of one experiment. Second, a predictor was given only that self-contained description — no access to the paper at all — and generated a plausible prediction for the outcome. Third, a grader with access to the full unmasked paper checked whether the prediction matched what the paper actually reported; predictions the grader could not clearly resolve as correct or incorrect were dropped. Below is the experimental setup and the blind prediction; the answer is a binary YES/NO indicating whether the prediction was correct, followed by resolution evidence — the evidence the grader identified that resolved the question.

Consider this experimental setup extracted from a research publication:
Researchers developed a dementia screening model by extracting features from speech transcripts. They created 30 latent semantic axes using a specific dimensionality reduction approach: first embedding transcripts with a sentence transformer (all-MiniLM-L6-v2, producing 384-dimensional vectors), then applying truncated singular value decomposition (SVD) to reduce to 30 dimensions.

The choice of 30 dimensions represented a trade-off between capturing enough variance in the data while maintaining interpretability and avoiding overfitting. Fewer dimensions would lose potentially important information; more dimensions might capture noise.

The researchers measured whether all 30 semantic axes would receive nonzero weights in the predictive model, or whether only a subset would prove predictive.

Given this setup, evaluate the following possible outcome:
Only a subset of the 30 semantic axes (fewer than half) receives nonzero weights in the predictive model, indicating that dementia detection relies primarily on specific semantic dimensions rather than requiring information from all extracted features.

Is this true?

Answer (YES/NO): YES